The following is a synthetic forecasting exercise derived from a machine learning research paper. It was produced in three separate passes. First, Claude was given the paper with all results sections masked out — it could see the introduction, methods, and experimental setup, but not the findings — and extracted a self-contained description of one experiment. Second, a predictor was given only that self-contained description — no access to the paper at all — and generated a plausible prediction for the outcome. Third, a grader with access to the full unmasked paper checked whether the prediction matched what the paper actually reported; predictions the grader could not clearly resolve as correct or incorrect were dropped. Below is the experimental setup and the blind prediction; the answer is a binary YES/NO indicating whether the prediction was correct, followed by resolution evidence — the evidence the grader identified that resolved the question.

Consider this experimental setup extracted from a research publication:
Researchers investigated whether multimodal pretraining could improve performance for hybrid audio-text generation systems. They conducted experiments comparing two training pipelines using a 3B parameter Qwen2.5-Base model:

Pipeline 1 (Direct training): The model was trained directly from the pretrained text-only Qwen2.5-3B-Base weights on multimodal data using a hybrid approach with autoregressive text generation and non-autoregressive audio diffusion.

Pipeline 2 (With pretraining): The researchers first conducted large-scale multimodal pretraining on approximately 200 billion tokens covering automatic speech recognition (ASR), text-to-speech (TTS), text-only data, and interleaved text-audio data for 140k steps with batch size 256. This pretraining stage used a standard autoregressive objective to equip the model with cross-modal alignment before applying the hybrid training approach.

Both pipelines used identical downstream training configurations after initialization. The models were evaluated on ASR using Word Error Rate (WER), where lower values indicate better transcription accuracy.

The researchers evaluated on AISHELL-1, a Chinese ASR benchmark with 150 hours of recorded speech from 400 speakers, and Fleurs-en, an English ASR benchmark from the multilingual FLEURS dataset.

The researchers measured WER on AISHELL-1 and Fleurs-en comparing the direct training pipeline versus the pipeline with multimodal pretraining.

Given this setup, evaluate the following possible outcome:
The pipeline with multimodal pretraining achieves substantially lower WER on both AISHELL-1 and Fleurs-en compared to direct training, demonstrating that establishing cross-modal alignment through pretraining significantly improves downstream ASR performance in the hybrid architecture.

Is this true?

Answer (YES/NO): YES